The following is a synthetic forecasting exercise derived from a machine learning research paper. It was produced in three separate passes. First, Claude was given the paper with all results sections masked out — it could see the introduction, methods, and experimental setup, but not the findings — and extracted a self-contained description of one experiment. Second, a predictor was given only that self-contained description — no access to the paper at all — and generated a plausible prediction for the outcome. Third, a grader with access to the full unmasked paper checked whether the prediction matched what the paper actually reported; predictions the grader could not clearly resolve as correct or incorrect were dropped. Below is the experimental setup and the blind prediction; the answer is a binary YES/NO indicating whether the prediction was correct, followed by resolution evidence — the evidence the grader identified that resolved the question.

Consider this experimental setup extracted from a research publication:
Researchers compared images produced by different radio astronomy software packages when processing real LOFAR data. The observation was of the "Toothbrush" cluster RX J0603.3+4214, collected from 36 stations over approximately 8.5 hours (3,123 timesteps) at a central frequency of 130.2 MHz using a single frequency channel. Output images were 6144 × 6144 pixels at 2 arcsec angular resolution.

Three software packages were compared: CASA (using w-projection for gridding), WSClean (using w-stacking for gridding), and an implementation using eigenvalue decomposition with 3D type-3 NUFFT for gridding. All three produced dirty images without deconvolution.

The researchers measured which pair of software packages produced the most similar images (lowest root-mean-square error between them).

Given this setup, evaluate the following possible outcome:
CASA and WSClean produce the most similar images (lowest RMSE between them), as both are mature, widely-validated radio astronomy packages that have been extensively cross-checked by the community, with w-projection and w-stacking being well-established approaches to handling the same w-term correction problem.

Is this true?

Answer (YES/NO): YES